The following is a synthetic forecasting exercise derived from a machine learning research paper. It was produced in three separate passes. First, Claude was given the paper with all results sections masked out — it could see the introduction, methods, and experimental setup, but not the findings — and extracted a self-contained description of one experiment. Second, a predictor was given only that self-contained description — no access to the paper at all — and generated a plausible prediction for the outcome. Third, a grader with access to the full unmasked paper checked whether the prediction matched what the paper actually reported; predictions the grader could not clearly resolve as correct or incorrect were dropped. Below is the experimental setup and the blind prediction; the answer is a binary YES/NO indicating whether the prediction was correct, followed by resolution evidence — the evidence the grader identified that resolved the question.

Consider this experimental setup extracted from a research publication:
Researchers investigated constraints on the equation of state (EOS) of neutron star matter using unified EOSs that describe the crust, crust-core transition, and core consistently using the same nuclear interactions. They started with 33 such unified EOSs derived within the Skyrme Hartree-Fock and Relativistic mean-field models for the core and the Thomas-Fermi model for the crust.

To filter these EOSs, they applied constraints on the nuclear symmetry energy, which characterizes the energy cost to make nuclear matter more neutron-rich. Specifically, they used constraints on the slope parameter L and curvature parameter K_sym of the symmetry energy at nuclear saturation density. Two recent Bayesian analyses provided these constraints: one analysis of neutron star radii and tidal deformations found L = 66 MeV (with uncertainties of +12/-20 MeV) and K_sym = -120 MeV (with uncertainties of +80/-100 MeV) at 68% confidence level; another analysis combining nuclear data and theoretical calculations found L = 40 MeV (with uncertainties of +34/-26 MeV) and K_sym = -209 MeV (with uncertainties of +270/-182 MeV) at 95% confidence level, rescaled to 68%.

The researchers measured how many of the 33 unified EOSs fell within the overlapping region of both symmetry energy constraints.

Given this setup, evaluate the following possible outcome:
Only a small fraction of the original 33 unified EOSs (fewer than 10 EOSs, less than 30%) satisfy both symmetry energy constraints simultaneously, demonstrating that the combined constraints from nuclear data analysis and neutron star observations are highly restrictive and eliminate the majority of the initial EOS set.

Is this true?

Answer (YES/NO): YES